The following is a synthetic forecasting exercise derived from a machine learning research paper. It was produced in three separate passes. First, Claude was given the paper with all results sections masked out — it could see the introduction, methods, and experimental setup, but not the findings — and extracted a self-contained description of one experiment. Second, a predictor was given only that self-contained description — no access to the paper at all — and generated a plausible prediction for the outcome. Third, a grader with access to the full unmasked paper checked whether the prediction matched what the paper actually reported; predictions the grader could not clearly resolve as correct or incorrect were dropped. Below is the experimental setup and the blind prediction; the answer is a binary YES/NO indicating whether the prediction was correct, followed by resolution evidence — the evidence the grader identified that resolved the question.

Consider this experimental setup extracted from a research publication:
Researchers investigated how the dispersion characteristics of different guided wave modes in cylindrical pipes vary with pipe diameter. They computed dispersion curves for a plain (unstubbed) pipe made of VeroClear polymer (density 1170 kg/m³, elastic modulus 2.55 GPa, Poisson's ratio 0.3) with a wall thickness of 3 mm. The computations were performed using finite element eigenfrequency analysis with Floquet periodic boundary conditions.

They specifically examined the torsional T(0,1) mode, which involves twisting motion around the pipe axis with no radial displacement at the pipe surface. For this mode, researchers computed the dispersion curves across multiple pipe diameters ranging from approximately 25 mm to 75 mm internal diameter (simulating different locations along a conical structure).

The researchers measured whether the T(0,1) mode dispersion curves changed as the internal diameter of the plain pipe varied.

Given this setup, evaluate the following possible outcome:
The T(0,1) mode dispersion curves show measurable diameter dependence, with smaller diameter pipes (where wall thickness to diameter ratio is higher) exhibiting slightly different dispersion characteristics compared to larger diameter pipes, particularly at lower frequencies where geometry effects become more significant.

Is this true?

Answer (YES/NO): NO